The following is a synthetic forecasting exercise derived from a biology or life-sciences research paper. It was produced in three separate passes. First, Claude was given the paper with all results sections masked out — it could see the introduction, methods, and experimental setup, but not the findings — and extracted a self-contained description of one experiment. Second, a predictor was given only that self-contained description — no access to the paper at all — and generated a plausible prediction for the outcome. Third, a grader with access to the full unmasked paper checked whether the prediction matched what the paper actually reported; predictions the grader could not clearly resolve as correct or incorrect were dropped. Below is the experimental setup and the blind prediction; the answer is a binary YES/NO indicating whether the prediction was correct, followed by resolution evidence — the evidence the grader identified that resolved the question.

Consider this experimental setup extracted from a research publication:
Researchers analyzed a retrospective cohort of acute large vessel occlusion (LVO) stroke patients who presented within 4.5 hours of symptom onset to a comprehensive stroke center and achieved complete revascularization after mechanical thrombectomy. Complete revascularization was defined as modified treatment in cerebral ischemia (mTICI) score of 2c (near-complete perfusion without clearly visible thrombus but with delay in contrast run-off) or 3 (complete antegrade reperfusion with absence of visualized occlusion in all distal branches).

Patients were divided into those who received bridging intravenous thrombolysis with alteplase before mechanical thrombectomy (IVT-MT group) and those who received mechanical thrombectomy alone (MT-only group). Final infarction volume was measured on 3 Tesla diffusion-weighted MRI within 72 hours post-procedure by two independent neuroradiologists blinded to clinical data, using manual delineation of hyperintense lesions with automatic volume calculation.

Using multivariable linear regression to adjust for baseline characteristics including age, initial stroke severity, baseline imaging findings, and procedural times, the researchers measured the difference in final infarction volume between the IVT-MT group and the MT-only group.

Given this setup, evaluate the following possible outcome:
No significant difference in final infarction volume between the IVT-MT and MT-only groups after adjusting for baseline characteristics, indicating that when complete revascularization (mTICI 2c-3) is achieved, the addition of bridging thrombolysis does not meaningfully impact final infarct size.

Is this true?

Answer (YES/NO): NO